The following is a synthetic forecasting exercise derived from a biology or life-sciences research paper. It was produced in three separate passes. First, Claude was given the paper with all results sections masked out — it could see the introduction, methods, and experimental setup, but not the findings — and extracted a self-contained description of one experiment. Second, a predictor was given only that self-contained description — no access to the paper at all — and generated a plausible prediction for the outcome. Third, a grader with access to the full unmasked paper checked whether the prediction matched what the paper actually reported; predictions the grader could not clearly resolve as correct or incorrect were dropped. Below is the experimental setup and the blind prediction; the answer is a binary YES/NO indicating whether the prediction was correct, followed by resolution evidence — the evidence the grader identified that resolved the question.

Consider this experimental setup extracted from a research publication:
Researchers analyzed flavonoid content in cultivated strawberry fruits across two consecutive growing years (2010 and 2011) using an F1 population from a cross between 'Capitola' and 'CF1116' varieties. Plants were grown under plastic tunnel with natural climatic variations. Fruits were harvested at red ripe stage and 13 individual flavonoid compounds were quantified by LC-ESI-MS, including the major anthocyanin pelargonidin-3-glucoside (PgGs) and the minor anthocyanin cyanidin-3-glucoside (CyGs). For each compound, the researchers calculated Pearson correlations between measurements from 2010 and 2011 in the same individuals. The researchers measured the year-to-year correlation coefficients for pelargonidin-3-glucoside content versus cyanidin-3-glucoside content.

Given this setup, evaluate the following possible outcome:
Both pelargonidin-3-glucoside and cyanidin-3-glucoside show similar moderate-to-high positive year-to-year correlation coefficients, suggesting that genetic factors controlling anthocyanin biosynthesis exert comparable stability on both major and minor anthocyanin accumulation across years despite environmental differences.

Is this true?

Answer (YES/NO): NO